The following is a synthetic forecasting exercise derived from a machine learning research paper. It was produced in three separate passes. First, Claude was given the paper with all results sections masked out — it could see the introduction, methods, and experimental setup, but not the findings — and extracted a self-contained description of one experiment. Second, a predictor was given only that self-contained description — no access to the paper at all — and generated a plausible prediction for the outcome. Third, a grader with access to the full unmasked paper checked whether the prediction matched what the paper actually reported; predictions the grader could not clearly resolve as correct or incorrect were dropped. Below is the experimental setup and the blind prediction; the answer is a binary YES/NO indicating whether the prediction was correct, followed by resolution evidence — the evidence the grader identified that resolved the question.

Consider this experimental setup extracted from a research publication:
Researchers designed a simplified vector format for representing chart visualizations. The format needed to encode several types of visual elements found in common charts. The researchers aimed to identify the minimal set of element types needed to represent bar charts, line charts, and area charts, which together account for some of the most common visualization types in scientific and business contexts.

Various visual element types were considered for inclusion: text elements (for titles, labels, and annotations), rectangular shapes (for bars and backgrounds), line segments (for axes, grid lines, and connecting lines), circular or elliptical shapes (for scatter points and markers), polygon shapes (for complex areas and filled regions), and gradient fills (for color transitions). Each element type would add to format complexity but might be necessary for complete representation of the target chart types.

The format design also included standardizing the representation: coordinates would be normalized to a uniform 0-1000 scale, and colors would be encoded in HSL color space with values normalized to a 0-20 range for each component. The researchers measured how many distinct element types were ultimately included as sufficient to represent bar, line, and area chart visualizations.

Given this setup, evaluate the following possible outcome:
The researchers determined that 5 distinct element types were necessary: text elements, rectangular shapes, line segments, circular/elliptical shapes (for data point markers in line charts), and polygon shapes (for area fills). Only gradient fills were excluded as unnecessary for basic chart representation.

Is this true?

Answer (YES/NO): NO